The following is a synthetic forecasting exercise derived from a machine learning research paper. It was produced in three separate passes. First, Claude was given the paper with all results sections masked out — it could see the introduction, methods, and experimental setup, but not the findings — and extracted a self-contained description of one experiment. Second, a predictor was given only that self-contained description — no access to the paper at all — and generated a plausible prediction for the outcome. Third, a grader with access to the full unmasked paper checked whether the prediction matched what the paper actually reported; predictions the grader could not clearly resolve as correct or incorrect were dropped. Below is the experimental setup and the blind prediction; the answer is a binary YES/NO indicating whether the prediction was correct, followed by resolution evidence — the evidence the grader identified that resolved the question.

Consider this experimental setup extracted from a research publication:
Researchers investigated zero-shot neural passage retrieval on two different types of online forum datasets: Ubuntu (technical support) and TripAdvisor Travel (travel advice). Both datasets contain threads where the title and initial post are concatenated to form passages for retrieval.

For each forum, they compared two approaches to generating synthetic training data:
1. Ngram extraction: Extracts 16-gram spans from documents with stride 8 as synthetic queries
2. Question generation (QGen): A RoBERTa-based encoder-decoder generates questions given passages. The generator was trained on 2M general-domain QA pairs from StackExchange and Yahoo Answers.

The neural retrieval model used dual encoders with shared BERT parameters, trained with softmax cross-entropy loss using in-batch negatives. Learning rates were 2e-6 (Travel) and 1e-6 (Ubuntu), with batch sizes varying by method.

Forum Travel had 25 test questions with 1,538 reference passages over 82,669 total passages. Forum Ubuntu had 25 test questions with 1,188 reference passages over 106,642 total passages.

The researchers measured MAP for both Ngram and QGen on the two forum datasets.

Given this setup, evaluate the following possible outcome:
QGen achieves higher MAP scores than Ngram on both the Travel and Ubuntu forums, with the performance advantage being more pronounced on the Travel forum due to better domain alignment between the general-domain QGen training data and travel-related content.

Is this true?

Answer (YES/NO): NO